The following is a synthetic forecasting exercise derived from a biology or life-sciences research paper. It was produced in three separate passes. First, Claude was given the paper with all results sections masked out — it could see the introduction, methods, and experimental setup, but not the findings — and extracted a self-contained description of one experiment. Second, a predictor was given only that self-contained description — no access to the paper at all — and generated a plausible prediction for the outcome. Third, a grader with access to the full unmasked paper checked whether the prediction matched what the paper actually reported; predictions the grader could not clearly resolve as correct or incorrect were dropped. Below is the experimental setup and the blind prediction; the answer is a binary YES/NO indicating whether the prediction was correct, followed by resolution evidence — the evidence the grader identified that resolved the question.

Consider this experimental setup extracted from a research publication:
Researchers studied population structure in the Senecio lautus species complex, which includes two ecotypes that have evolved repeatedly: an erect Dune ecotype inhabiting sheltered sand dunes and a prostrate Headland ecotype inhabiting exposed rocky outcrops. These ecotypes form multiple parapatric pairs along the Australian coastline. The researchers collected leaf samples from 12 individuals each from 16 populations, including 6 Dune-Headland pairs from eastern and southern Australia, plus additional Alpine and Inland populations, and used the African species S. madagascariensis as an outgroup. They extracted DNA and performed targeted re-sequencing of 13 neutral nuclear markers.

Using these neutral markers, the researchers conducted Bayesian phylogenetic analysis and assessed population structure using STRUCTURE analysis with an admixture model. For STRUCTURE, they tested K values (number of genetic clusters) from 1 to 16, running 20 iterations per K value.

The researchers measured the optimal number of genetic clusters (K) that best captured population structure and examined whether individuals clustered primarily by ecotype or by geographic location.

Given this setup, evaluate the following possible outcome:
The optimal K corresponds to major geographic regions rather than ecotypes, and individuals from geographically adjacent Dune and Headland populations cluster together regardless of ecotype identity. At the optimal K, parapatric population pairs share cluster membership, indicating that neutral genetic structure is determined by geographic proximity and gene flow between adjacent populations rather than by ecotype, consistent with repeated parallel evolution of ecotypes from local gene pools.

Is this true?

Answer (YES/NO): YES